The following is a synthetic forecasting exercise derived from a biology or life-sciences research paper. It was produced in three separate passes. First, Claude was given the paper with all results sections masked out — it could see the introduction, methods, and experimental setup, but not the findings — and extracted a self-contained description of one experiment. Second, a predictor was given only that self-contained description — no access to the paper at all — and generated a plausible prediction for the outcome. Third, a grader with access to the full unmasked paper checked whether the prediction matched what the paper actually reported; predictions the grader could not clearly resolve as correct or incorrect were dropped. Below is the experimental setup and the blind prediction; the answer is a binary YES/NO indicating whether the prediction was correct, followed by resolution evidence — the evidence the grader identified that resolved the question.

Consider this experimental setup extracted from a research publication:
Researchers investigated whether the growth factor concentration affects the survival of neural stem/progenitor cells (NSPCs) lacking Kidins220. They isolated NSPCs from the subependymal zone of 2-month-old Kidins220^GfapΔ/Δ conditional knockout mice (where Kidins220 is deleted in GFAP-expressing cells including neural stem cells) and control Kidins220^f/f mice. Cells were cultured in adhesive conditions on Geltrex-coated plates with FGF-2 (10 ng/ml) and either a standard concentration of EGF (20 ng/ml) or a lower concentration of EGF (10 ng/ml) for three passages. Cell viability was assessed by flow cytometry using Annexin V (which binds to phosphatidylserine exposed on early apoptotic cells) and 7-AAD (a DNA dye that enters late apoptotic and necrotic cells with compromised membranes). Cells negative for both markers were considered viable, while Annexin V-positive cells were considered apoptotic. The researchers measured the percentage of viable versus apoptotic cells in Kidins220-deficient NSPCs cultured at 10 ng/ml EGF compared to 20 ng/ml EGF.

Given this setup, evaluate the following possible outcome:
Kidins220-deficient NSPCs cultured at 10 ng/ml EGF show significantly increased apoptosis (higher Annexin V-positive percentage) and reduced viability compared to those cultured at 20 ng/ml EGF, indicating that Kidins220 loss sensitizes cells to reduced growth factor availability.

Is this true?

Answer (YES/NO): YES